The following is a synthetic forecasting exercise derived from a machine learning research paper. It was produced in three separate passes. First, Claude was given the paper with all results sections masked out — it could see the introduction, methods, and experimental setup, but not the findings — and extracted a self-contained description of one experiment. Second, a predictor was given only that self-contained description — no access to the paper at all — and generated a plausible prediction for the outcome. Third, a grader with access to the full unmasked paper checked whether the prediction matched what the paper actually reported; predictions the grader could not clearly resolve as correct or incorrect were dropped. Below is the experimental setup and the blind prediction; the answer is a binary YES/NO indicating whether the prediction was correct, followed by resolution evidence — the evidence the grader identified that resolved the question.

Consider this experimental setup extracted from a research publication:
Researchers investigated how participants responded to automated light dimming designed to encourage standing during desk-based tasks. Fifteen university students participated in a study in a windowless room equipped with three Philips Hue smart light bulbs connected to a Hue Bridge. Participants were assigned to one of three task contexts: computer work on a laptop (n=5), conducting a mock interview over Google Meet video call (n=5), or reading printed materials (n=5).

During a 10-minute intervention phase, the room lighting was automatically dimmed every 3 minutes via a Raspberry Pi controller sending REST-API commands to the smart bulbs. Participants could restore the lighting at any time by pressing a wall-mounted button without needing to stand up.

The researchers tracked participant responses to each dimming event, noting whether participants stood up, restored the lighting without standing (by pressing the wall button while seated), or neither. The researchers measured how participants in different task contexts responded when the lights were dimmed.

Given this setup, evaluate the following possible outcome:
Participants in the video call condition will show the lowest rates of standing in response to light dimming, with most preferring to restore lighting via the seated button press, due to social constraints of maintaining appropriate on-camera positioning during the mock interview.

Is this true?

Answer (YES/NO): NO